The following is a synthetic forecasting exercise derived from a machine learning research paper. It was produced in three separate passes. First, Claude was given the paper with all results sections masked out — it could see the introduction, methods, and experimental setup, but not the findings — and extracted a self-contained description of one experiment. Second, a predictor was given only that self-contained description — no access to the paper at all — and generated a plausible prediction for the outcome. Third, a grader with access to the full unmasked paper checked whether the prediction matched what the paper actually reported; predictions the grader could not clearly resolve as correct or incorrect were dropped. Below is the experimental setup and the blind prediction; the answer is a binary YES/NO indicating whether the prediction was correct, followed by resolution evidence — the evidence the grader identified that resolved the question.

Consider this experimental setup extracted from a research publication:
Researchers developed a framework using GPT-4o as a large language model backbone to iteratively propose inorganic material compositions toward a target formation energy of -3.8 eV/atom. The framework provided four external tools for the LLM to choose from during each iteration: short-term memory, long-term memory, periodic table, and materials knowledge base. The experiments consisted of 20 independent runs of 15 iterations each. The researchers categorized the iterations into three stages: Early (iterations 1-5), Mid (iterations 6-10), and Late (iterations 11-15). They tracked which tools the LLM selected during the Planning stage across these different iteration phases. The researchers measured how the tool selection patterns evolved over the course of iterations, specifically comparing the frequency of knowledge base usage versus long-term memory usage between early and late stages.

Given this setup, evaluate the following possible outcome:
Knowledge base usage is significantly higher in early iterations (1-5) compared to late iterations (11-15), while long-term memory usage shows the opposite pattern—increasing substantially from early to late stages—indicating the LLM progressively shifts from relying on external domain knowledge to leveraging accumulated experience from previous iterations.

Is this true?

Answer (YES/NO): YES